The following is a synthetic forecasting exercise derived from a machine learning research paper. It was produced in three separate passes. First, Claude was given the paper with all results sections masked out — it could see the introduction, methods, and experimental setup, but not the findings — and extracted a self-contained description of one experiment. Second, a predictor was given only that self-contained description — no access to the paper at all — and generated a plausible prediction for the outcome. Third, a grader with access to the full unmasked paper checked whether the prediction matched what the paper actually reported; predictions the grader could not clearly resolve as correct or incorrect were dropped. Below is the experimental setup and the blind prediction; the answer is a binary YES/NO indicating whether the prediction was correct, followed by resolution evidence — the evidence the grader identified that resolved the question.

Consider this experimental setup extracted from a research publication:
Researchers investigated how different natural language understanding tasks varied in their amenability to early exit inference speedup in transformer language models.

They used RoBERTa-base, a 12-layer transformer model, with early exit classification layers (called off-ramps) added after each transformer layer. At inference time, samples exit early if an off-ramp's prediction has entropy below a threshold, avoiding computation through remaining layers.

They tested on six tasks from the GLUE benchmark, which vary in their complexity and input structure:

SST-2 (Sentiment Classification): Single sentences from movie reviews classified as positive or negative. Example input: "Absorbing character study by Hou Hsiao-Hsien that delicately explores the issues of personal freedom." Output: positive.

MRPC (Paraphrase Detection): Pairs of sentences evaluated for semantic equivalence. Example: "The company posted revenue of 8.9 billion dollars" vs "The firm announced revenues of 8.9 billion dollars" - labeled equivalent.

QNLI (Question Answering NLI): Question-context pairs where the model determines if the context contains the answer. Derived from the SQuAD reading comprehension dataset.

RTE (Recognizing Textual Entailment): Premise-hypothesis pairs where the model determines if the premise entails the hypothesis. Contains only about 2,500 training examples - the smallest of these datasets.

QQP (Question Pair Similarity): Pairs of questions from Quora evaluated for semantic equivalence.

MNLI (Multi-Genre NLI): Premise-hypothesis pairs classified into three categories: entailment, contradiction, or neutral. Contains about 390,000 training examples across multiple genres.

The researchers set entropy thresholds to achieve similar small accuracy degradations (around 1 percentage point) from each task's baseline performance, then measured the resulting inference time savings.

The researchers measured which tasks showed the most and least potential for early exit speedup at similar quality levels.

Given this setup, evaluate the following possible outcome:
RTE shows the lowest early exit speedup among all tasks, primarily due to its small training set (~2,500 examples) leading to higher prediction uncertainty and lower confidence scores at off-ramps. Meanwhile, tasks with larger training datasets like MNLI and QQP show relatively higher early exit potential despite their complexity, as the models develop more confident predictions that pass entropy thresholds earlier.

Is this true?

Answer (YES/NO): NO